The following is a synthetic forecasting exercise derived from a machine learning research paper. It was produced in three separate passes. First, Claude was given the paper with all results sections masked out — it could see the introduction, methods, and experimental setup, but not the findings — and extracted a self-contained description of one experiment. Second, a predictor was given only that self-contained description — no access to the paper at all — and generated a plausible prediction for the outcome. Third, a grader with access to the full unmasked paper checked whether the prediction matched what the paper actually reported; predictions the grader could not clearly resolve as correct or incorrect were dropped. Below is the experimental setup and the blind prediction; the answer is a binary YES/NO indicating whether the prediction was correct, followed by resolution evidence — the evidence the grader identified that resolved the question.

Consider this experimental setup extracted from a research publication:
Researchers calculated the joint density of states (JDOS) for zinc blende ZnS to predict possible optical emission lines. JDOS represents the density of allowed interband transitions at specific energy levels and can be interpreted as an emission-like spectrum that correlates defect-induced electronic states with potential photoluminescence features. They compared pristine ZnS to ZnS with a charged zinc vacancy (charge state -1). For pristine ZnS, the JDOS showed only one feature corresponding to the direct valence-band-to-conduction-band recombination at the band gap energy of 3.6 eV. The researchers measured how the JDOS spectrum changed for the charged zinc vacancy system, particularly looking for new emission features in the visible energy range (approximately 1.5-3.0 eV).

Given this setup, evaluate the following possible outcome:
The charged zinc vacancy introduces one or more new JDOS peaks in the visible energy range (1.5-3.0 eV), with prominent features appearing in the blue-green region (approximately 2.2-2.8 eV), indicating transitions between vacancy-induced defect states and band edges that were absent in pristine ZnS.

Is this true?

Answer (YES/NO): NO